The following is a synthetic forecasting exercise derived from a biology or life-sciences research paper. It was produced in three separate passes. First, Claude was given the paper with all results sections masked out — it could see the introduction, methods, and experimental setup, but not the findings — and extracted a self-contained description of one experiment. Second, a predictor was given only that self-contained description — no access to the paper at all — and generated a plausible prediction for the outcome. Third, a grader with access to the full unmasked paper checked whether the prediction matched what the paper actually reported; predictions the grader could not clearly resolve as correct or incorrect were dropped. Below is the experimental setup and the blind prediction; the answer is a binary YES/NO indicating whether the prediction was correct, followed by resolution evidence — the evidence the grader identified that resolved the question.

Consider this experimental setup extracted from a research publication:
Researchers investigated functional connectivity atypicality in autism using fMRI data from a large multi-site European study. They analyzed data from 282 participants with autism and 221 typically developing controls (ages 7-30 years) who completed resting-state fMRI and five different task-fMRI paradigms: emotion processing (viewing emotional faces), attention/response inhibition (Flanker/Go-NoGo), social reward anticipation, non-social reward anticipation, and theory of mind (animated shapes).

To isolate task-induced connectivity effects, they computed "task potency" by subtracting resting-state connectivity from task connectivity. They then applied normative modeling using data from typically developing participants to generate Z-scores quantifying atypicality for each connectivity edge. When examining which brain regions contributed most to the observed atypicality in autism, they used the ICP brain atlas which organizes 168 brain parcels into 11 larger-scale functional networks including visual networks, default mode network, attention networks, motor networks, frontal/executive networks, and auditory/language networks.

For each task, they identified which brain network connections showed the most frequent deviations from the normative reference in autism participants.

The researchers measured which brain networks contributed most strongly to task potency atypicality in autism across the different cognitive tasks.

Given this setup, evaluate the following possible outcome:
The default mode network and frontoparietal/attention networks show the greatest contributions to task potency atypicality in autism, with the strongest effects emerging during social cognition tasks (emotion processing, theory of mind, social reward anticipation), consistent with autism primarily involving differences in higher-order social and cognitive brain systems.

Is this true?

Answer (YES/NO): NO